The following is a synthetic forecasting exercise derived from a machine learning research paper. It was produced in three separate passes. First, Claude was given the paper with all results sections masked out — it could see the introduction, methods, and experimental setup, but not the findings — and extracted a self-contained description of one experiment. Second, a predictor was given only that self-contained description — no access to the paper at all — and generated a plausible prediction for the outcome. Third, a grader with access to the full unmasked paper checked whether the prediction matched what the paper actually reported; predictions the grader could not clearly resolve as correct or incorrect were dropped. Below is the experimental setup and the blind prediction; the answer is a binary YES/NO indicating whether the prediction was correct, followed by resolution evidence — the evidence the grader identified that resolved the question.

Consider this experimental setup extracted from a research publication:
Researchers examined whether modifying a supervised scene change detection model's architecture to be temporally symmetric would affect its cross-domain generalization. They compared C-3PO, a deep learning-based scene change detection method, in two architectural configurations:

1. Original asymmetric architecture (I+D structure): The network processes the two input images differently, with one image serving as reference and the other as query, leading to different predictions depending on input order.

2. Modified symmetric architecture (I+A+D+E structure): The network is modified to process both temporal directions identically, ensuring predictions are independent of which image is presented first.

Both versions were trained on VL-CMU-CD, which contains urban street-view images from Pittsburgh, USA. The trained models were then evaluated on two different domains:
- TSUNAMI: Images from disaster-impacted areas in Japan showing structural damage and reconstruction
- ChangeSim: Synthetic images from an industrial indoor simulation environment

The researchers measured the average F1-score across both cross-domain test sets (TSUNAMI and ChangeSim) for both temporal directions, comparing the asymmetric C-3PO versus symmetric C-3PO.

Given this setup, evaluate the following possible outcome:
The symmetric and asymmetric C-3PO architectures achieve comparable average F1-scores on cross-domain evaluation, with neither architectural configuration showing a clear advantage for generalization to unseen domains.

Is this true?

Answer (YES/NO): NO